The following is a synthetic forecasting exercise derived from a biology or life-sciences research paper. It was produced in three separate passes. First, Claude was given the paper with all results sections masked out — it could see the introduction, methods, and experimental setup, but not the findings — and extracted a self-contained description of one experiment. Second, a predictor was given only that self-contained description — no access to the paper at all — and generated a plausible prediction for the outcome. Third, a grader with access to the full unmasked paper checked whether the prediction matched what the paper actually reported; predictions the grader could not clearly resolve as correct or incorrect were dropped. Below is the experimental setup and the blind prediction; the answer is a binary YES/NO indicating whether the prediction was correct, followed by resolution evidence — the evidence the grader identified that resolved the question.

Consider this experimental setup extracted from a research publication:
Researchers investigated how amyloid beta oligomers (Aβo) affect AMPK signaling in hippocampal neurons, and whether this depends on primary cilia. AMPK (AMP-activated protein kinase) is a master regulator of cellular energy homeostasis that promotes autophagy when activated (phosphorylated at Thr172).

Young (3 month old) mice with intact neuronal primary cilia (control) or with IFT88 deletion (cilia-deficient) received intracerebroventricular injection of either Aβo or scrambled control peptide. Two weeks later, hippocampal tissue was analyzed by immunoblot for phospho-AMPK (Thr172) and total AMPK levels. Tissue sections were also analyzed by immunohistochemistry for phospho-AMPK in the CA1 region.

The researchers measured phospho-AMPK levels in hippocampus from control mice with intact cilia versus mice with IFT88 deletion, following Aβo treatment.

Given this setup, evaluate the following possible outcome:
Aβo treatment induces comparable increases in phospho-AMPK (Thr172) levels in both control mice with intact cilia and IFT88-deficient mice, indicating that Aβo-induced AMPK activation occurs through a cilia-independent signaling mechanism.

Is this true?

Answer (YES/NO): NO